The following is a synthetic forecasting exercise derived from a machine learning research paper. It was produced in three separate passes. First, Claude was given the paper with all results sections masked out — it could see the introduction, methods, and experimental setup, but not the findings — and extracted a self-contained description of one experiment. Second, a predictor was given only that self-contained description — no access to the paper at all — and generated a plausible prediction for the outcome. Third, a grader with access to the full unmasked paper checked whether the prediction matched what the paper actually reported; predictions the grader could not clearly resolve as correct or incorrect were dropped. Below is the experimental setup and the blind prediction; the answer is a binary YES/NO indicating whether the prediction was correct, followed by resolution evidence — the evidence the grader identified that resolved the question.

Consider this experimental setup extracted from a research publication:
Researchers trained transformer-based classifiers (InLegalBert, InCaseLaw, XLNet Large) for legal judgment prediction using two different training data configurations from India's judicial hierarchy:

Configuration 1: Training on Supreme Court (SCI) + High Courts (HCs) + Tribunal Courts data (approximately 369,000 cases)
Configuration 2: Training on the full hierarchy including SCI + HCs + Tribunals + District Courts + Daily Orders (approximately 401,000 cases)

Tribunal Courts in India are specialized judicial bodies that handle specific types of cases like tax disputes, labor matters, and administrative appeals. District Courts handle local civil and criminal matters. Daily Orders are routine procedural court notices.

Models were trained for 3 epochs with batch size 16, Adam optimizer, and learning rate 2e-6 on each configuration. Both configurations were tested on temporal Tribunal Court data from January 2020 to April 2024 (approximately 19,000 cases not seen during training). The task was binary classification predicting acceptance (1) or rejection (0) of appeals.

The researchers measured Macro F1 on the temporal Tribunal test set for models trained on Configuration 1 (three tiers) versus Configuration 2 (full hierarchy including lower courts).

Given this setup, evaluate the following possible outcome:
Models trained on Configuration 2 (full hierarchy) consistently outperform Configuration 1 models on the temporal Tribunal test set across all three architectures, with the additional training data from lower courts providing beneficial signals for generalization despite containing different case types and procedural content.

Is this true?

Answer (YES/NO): NO